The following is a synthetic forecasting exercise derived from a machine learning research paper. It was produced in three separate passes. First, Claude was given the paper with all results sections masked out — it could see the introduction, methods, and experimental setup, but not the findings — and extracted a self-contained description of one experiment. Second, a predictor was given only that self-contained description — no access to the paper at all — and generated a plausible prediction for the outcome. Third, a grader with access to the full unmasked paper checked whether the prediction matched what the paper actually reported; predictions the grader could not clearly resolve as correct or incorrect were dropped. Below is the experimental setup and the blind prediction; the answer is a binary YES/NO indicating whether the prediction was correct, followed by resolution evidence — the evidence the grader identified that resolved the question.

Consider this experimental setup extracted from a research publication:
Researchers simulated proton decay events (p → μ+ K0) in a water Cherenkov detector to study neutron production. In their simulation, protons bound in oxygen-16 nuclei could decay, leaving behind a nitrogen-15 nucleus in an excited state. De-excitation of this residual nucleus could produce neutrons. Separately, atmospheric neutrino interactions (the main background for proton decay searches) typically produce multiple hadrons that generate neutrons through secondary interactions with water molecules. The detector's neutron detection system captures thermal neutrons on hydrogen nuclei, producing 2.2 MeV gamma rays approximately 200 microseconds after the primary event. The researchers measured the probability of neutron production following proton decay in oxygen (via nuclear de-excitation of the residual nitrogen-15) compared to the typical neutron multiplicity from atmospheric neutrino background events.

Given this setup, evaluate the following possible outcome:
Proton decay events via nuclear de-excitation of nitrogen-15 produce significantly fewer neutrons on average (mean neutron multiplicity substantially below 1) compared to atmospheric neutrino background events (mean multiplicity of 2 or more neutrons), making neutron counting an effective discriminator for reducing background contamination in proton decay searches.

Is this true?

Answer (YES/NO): YES